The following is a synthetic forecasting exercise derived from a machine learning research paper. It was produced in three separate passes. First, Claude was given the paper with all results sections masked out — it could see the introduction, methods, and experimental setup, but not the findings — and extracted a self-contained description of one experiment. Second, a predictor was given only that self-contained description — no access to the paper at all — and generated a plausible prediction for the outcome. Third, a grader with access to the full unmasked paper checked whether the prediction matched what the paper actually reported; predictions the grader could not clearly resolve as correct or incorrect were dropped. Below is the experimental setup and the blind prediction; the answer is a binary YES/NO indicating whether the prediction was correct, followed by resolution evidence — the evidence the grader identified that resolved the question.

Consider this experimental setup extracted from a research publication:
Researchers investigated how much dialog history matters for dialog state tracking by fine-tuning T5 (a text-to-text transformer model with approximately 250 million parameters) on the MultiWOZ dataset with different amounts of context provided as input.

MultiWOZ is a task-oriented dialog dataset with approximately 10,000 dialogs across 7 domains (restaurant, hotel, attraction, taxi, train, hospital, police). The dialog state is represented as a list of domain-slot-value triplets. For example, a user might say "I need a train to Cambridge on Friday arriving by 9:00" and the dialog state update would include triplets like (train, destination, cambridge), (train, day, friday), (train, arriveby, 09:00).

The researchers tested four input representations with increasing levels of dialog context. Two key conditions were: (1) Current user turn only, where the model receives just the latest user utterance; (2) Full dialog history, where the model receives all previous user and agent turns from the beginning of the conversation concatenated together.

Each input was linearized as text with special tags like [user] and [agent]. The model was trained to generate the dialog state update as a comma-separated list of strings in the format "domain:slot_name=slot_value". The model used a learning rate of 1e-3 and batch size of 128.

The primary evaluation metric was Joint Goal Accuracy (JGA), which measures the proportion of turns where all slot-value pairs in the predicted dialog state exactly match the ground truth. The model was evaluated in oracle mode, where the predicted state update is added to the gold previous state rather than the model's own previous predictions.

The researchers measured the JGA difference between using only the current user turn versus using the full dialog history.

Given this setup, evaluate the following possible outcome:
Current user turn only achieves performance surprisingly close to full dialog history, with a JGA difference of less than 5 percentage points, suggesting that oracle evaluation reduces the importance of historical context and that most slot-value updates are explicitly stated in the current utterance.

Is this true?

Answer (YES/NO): NO